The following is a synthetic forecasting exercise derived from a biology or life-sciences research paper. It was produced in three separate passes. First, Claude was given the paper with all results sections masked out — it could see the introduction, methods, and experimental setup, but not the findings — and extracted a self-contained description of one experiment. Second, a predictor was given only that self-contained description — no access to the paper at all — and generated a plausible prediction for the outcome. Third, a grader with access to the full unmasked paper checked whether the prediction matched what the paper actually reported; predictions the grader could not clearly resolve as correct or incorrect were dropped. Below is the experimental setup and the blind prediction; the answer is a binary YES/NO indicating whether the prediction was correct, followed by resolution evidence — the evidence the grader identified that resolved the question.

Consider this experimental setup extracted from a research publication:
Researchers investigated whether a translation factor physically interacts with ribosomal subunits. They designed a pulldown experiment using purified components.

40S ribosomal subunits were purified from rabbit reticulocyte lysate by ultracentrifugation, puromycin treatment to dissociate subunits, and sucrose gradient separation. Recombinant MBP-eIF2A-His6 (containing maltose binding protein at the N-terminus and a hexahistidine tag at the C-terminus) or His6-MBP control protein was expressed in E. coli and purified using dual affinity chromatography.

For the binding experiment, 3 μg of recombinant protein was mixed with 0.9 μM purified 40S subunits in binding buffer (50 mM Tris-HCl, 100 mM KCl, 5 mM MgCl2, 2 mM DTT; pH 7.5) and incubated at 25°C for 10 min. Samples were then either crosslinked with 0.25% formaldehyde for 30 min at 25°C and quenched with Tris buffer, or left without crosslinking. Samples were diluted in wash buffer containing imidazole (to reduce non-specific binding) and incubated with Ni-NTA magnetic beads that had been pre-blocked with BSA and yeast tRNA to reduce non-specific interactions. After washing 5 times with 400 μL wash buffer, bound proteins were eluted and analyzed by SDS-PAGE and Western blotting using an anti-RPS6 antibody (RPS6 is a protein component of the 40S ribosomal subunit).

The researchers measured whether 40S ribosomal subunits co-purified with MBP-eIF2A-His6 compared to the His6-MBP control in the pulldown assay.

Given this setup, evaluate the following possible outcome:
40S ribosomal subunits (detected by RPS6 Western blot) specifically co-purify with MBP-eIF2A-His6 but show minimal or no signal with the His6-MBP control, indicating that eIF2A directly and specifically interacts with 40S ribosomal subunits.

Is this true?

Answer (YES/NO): YES